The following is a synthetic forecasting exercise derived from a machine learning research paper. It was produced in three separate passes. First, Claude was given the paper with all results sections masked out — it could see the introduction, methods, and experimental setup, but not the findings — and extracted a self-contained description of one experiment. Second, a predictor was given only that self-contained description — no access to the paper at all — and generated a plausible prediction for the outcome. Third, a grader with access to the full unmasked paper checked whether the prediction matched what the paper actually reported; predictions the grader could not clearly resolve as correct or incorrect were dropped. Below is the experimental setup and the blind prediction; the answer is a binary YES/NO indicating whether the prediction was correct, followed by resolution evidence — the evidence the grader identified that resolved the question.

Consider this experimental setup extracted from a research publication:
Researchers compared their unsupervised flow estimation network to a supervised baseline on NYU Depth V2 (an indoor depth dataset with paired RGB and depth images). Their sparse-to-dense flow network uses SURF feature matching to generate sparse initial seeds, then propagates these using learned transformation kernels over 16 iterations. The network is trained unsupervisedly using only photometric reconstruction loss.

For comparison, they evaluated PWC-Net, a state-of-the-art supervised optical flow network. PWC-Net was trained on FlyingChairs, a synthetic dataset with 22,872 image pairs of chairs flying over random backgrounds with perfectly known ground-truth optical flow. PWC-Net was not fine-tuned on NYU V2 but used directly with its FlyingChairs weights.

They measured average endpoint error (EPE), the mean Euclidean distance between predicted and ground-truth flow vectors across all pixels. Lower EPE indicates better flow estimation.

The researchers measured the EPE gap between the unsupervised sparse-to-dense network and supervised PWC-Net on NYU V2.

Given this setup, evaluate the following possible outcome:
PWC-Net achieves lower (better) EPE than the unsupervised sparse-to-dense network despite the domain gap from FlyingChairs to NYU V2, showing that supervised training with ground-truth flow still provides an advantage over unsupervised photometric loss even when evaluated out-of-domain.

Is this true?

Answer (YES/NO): YES